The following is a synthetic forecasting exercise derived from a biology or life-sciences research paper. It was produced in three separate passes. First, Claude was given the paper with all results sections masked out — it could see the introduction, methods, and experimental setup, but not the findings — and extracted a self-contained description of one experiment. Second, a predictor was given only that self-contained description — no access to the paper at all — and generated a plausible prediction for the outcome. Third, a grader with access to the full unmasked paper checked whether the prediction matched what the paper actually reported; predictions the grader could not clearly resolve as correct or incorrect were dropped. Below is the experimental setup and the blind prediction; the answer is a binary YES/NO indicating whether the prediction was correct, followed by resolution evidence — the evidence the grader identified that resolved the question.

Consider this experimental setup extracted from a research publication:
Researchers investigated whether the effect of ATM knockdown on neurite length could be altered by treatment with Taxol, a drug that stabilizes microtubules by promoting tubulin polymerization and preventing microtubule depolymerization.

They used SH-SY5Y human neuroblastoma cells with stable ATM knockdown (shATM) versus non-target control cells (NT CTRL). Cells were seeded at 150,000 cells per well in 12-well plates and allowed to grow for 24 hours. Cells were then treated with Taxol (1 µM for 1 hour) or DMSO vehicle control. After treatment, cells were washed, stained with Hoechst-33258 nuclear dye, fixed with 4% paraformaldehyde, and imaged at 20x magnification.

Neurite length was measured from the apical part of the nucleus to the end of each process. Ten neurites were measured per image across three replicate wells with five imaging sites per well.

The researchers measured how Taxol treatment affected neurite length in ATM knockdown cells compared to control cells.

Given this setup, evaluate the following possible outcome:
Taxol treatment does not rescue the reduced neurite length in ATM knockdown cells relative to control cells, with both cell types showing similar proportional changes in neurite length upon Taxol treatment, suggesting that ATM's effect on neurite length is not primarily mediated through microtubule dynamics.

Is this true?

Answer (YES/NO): NO